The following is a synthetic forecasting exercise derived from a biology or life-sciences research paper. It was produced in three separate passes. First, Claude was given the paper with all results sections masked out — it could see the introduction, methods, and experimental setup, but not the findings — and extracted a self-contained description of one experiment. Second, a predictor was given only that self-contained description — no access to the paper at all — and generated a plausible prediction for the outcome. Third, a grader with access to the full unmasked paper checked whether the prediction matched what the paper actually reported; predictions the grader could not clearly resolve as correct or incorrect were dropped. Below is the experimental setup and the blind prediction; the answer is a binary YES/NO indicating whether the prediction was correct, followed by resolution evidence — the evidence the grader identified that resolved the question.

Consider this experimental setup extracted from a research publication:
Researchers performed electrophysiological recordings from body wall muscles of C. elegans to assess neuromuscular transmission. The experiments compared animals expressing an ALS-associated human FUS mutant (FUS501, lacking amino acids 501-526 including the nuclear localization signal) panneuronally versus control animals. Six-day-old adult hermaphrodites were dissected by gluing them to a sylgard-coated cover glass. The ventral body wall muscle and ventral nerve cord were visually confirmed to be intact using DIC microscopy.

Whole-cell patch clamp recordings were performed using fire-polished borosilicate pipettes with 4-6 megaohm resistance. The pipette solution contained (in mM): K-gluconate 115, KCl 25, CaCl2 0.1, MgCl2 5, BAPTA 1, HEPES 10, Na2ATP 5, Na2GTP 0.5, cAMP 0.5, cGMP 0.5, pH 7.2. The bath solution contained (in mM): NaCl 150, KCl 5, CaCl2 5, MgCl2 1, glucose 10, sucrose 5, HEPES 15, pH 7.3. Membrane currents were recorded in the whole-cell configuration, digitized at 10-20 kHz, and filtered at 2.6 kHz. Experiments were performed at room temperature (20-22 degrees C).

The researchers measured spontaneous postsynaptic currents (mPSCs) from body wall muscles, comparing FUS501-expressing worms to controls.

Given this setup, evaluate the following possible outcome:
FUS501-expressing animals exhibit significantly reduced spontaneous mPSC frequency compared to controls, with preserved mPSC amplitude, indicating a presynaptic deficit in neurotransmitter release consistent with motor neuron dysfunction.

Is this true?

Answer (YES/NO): YES